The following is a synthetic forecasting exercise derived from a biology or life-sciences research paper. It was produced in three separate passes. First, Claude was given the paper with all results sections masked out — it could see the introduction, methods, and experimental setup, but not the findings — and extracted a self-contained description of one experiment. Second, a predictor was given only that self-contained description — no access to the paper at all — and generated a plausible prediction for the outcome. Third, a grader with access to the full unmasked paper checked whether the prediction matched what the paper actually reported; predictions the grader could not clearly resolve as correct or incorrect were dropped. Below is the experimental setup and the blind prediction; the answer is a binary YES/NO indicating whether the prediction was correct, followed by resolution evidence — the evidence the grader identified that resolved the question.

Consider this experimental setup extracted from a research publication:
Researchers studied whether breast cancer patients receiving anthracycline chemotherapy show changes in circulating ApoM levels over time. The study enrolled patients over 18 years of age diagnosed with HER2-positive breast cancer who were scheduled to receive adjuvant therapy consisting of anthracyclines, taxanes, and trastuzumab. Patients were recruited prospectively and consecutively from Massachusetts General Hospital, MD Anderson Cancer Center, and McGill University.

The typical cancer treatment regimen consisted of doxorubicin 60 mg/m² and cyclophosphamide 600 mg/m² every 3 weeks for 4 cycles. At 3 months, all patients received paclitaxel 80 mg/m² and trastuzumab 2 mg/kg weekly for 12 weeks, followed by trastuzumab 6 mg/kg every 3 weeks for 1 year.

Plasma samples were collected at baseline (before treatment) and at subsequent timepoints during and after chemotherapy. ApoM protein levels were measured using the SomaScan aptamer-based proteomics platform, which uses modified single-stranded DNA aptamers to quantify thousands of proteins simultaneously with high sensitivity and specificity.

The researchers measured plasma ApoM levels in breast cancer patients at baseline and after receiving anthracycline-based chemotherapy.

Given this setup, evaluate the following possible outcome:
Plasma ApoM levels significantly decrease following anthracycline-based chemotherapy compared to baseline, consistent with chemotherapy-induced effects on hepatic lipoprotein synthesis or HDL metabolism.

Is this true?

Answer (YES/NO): YES